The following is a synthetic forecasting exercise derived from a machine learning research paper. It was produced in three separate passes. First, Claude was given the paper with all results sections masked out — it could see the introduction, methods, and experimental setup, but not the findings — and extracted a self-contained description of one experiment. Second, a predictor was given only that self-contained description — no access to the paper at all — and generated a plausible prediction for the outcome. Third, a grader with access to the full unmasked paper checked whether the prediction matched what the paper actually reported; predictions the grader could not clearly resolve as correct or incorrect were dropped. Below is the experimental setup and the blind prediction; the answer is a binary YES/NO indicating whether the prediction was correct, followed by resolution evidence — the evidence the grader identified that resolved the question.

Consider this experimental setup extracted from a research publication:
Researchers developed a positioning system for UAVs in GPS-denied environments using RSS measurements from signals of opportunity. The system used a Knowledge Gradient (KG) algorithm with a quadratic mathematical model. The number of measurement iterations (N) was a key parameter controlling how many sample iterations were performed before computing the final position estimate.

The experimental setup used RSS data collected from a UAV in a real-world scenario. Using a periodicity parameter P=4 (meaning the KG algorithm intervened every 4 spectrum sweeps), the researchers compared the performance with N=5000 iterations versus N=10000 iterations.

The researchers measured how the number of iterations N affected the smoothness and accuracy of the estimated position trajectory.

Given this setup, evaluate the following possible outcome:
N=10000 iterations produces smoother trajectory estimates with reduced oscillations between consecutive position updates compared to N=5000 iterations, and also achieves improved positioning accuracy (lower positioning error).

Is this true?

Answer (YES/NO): YES